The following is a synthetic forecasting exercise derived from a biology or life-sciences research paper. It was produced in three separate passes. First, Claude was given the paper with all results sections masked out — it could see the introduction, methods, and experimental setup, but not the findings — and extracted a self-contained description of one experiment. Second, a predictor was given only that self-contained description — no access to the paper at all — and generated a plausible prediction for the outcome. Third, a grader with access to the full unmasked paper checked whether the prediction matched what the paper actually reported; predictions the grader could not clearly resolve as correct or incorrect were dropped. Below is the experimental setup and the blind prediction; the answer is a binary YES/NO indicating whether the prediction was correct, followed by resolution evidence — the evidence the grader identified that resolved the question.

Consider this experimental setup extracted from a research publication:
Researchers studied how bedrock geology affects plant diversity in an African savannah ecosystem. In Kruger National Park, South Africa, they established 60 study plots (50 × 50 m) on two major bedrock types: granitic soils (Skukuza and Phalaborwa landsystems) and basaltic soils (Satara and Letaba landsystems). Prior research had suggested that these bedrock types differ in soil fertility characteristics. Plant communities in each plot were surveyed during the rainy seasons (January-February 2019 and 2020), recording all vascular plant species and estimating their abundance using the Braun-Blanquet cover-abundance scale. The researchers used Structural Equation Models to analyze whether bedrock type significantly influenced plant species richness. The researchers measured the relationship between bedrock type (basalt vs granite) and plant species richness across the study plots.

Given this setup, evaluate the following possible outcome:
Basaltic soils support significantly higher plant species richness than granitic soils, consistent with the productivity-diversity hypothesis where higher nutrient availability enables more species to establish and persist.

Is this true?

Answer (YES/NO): YES